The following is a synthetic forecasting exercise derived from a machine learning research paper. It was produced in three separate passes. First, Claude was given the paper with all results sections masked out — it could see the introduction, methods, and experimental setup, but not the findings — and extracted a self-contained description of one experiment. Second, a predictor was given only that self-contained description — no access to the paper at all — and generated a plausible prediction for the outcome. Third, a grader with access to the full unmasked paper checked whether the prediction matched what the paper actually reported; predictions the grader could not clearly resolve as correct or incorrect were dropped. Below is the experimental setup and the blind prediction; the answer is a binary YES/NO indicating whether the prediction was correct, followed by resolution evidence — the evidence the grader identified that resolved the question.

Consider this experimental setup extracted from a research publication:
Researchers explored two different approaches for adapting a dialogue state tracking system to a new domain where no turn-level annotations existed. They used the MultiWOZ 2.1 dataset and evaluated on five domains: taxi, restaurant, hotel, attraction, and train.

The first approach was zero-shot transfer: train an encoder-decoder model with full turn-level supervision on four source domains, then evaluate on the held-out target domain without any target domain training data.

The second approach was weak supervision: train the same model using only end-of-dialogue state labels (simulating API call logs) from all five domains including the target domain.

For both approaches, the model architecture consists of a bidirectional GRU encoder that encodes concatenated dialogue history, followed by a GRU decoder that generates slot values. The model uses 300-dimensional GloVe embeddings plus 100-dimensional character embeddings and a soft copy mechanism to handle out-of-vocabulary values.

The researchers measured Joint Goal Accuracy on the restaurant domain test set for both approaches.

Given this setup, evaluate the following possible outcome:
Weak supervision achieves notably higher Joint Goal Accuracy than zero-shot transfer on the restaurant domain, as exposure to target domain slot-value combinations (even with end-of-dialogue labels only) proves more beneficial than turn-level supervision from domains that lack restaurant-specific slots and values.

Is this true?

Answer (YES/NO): YES